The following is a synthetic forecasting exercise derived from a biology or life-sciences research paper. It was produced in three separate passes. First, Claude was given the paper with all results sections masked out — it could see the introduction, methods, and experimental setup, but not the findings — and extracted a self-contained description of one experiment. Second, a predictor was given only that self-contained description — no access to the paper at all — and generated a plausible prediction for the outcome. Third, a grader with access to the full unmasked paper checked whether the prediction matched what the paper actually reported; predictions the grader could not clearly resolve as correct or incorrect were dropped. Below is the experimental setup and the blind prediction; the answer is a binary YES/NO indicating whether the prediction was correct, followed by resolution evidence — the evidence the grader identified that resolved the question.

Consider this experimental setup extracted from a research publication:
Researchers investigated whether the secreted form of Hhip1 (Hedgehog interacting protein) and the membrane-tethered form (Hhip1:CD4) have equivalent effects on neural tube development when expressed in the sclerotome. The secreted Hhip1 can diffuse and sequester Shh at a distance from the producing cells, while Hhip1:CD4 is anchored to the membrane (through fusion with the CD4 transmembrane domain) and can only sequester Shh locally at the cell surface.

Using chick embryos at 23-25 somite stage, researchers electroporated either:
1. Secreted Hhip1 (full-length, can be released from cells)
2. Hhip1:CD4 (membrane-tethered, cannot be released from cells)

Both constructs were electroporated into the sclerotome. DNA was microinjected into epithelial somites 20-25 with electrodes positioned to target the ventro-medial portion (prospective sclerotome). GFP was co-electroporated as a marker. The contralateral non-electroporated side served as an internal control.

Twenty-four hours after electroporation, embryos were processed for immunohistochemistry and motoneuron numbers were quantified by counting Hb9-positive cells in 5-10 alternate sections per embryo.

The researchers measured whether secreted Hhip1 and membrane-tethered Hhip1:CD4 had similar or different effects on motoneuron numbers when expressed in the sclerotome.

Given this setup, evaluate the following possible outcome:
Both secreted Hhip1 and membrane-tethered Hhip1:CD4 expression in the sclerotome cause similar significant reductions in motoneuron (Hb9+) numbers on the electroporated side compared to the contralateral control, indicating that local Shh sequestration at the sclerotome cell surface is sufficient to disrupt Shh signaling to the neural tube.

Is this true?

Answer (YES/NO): YES